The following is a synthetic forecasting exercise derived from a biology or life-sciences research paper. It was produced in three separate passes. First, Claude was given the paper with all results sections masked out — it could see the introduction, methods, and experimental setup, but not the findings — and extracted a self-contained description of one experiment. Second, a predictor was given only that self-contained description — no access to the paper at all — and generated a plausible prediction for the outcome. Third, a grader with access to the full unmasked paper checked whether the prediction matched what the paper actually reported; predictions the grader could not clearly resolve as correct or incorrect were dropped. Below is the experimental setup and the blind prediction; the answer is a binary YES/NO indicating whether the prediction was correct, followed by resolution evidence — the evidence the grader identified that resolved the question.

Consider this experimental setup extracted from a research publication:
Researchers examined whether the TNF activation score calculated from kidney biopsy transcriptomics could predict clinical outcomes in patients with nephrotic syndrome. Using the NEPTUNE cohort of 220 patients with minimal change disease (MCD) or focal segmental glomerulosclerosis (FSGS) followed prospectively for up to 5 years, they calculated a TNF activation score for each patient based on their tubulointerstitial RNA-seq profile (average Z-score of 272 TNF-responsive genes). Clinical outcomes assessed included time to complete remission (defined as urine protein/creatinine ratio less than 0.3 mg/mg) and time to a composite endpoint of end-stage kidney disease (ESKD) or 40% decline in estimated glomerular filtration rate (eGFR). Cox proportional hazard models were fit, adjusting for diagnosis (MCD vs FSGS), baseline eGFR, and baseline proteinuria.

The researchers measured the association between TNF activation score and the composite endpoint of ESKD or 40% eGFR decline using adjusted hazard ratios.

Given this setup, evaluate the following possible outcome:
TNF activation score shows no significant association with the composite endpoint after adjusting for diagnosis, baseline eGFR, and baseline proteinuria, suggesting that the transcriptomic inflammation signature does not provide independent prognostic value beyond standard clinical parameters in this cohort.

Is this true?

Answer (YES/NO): YES